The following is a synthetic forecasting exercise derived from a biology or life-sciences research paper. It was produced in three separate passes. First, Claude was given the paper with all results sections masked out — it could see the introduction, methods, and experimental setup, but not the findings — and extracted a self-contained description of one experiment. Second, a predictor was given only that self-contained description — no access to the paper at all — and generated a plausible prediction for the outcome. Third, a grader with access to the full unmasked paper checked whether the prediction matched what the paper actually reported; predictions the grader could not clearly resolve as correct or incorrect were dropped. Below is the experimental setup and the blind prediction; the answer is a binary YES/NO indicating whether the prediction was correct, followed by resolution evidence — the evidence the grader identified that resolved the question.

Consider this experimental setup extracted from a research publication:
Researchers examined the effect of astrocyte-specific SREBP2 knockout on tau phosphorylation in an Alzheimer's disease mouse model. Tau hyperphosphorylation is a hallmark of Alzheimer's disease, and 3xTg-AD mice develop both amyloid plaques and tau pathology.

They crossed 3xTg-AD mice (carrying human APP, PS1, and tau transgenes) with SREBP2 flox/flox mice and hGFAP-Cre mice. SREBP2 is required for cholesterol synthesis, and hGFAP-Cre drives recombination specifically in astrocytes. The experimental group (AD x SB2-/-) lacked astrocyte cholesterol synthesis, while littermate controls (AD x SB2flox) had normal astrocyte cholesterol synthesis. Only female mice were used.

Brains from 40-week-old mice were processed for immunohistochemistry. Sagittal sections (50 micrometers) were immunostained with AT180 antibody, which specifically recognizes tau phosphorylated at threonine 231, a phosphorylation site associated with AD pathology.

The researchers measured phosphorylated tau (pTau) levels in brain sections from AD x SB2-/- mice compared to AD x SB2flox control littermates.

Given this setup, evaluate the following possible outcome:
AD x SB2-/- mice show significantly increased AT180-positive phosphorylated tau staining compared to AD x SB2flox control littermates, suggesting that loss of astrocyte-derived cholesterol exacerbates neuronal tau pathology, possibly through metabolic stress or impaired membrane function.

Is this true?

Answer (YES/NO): NO